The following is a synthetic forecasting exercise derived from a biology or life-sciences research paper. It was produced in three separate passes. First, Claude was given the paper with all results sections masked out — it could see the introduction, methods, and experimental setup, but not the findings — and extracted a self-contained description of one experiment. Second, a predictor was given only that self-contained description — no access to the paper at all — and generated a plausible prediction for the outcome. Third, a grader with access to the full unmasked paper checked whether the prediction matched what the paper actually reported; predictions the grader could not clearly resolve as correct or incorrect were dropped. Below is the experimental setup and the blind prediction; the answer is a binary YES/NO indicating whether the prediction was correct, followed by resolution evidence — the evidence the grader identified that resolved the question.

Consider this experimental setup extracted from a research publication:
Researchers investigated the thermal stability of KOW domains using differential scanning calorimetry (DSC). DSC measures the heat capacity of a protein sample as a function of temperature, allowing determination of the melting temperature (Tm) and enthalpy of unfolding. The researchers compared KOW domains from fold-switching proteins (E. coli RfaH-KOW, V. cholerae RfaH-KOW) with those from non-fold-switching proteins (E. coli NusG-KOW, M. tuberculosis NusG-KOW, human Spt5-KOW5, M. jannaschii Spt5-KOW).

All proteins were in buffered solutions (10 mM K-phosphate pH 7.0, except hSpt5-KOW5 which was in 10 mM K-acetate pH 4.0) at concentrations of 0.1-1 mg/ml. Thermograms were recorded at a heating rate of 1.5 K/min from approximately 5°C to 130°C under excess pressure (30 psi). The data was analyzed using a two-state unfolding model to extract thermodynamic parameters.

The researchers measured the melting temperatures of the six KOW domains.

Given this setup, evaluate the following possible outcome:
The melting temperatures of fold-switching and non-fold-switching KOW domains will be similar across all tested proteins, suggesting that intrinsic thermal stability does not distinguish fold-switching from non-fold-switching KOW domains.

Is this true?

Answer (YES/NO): NO